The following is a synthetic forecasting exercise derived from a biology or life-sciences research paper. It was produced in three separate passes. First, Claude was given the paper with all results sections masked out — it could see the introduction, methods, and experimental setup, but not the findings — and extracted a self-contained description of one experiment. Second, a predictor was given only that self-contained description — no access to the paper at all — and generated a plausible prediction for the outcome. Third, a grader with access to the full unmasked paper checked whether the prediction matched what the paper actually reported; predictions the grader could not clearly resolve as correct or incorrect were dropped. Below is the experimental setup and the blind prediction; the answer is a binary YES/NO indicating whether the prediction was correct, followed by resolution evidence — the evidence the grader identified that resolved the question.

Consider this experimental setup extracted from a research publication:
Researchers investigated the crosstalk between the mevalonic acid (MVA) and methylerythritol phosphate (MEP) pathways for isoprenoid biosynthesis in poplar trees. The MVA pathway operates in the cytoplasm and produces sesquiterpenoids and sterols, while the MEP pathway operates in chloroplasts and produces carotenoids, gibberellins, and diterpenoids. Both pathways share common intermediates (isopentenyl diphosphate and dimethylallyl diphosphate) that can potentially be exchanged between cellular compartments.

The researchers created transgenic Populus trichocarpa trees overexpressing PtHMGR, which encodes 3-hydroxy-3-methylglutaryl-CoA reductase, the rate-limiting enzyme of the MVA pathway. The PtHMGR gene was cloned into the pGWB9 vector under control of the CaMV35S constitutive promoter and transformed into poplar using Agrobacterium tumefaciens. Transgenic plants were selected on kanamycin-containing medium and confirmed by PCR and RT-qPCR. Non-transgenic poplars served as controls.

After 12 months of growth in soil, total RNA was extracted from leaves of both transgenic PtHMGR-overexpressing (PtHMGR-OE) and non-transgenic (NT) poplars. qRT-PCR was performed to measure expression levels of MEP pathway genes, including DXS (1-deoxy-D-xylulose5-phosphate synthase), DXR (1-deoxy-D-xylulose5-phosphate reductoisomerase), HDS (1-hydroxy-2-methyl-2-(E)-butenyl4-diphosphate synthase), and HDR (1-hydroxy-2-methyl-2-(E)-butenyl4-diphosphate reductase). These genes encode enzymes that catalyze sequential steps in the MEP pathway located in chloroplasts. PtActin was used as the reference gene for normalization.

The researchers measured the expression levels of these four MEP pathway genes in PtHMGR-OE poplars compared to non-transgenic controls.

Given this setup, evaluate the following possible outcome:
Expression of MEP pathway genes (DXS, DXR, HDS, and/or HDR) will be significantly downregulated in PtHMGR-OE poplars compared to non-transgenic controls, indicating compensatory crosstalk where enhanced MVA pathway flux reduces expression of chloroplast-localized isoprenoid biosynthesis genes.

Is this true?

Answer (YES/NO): NO